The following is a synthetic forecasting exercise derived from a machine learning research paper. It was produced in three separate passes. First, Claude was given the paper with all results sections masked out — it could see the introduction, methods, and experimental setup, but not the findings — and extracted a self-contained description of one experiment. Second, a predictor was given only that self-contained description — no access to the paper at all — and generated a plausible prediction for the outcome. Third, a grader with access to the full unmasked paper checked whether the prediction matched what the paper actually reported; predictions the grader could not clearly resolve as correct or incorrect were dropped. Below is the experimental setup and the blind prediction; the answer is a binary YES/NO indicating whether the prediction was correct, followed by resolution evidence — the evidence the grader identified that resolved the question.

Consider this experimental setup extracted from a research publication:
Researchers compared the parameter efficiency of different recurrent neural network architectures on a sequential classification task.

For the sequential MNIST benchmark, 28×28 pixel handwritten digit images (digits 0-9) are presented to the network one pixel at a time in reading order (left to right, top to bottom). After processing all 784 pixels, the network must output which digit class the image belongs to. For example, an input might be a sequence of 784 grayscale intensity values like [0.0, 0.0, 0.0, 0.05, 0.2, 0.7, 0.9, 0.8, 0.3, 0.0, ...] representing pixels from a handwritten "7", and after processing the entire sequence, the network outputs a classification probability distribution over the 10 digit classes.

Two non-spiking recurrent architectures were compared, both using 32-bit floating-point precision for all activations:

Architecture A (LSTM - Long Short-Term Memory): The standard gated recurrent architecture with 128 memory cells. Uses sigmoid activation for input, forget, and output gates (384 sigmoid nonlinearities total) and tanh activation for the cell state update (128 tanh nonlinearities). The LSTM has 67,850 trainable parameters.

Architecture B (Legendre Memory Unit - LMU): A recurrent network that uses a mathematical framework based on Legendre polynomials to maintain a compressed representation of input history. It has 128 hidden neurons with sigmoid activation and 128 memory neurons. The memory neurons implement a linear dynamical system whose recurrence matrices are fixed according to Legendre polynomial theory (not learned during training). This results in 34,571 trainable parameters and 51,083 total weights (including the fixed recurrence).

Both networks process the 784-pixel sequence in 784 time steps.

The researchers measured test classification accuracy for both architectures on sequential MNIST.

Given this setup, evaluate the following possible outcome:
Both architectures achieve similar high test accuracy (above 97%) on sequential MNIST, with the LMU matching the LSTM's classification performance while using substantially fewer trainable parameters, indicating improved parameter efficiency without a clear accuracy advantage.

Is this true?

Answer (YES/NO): NO